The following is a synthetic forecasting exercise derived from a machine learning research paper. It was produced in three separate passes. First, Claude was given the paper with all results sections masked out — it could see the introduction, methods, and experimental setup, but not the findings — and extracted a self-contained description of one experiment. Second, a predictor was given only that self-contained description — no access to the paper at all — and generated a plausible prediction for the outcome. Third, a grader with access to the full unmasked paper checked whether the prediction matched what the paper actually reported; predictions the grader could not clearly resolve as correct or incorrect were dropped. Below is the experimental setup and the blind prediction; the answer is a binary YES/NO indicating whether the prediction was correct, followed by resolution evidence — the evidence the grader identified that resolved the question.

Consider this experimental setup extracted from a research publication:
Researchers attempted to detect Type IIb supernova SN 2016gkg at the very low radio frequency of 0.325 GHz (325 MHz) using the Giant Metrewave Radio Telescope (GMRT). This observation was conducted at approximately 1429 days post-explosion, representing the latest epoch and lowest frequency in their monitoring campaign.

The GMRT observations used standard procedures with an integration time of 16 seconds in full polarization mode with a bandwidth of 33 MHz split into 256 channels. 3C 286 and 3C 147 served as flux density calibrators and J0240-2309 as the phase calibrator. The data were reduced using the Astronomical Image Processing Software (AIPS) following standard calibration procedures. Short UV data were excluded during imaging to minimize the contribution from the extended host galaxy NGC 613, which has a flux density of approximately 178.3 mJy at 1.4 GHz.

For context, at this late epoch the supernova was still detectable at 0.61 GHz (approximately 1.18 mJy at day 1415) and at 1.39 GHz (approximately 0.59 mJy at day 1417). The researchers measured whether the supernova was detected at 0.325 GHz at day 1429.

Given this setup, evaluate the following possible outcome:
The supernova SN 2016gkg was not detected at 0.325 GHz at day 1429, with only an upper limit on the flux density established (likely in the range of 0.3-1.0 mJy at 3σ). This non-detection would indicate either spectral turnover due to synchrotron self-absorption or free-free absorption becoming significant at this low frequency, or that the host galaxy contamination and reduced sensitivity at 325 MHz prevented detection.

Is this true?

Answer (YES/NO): NO